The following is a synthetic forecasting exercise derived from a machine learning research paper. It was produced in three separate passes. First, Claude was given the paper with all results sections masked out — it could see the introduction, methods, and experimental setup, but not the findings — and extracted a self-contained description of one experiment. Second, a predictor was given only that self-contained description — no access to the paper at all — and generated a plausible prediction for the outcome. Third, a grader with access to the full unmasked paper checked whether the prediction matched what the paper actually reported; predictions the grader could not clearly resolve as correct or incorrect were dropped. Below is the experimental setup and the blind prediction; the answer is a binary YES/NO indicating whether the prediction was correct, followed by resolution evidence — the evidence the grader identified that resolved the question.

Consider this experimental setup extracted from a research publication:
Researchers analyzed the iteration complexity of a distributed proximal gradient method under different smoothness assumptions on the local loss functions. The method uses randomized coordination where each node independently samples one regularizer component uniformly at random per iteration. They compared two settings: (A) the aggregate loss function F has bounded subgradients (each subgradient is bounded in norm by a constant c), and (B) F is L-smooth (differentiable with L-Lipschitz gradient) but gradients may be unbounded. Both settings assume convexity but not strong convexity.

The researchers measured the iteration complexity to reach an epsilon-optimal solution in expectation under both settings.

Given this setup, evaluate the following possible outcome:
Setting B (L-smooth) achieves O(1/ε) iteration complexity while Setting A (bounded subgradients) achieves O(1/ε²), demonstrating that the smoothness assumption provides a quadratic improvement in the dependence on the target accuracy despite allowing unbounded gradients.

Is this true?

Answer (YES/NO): NO